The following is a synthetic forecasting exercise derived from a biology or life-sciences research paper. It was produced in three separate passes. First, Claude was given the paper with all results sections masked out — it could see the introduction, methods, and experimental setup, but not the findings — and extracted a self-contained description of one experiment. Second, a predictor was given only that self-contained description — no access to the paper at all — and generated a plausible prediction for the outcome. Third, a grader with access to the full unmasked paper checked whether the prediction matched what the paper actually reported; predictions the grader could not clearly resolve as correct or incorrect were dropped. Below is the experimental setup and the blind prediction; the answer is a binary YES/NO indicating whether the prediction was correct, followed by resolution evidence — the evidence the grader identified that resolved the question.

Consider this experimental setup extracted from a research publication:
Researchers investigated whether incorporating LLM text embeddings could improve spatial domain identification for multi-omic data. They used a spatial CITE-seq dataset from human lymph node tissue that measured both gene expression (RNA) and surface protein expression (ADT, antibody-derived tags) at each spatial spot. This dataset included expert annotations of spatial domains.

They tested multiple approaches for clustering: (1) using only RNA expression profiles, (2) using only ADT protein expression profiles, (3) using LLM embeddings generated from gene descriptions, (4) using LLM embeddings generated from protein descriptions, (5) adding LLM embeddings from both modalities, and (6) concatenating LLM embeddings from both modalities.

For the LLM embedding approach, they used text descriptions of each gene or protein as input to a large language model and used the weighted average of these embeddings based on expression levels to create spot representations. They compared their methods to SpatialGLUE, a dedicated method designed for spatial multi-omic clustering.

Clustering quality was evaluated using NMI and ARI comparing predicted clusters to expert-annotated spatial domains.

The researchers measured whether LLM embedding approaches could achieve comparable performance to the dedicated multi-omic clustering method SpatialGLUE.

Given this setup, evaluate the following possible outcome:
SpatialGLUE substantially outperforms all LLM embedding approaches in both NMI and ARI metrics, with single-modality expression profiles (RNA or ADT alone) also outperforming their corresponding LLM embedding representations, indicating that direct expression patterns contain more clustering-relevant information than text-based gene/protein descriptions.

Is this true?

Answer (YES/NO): NO